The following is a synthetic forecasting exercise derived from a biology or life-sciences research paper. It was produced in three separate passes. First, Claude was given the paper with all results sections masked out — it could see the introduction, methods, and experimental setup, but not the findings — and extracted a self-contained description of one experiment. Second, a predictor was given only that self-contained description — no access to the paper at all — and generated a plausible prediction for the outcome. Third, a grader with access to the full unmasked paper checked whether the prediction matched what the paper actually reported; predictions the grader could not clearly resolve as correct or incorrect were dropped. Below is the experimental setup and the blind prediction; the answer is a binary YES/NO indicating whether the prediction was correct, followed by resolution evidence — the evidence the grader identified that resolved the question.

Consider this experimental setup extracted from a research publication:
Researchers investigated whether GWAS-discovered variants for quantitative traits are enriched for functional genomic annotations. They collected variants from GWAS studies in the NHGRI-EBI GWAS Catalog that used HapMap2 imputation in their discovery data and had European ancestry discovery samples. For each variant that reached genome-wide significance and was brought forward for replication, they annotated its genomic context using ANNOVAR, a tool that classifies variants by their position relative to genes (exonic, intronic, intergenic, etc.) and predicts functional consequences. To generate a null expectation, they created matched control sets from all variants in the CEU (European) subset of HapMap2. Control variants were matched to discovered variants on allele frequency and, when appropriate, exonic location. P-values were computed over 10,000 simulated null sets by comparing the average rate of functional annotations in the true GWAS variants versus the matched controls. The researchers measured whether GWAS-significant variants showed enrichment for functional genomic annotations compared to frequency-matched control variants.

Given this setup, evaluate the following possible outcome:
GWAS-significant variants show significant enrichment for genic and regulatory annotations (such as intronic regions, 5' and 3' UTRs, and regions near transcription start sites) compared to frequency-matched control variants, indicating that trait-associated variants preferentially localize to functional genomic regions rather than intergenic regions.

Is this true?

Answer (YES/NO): NO